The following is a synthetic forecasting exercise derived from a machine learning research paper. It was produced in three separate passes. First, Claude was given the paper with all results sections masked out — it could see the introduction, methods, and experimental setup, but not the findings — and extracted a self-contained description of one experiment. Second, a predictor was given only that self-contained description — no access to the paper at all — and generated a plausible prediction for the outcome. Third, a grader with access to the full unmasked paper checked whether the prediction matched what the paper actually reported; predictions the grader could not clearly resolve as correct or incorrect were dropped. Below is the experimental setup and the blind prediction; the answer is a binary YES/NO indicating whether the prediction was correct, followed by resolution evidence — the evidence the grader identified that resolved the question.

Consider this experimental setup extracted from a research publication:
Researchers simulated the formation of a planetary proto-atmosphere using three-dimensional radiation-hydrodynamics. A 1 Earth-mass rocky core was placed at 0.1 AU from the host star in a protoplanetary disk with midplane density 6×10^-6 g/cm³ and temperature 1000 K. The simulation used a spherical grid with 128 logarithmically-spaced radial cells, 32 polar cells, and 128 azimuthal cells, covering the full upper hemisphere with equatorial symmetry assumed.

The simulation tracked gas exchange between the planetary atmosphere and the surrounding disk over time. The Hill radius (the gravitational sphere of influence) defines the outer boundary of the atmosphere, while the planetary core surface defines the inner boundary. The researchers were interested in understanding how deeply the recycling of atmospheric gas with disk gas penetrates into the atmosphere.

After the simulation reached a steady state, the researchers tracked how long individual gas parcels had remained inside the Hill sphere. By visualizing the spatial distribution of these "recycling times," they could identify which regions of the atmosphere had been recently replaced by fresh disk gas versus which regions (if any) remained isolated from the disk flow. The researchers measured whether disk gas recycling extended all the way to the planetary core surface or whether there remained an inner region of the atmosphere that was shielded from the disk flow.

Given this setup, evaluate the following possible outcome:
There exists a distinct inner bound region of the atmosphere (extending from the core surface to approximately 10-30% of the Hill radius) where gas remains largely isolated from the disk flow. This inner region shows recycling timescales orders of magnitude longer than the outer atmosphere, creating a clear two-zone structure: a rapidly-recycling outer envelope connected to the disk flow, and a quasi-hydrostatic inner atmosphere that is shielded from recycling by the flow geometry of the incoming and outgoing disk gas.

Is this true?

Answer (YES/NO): NO